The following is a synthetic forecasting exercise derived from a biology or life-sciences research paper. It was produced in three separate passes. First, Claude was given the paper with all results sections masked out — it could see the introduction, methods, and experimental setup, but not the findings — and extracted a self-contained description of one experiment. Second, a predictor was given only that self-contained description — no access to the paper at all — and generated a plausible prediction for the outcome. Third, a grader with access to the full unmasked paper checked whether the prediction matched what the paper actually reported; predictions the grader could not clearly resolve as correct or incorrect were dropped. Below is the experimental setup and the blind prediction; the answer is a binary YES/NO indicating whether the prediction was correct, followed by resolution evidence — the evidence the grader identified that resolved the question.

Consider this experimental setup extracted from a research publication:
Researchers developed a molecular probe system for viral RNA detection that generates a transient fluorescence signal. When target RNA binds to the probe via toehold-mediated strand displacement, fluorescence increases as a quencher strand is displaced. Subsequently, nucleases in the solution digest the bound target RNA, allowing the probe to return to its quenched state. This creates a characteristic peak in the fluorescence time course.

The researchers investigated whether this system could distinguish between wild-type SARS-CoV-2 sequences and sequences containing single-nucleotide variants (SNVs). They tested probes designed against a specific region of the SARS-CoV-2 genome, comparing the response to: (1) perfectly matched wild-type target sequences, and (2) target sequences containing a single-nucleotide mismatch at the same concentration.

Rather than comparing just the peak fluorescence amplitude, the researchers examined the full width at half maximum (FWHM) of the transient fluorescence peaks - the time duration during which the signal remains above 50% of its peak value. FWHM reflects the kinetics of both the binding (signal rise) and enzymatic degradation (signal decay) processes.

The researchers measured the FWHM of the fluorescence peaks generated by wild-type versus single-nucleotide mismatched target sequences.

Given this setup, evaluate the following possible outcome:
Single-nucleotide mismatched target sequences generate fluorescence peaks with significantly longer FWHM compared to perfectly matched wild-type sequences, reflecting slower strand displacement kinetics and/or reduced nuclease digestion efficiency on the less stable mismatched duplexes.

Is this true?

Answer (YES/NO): YES